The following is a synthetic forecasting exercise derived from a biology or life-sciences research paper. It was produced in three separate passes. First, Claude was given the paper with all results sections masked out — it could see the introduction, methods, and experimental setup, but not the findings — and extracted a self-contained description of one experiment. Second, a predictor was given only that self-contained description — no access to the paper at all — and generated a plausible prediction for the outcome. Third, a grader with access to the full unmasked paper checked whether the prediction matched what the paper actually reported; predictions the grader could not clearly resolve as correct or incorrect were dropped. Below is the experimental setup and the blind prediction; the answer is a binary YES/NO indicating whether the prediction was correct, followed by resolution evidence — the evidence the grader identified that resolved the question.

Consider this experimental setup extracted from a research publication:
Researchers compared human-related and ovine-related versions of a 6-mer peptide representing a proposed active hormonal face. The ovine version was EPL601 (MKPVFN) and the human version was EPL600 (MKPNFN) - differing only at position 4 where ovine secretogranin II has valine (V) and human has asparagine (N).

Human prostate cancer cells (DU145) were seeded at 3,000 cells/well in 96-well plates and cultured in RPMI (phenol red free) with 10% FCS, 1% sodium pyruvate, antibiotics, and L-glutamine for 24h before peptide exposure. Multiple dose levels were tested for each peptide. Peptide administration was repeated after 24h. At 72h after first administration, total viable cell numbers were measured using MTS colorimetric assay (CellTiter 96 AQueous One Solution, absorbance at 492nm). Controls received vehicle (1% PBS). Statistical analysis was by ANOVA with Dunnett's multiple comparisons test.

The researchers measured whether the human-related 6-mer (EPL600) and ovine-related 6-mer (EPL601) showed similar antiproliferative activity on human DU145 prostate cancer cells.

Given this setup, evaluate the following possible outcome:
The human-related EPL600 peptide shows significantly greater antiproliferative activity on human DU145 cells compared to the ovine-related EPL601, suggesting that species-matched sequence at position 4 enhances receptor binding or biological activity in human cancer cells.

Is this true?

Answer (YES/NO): NO